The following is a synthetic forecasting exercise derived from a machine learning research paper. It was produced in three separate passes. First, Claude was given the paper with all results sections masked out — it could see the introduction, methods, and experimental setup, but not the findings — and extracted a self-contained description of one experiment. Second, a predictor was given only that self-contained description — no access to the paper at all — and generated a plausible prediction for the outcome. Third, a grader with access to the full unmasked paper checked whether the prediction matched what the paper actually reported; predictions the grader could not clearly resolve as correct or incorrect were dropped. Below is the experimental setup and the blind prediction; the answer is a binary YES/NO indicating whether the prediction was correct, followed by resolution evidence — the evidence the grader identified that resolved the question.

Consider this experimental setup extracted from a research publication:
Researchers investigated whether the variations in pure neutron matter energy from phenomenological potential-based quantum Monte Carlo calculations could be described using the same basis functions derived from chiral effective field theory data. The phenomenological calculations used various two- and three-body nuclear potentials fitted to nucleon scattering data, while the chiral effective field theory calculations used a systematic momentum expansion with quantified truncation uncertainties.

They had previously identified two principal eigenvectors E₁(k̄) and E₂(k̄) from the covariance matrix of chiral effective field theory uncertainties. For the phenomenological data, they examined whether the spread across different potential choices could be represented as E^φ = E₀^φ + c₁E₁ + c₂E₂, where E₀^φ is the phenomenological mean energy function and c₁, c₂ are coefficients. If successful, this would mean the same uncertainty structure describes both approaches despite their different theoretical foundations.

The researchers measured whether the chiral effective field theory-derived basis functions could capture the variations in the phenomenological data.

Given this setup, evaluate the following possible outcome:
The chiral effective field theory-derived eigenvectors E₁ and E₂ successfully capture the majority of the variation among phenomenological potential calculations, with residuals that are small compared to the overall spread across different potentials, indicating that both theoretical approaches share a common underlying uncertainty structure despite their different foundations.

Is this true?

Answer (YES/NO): YES